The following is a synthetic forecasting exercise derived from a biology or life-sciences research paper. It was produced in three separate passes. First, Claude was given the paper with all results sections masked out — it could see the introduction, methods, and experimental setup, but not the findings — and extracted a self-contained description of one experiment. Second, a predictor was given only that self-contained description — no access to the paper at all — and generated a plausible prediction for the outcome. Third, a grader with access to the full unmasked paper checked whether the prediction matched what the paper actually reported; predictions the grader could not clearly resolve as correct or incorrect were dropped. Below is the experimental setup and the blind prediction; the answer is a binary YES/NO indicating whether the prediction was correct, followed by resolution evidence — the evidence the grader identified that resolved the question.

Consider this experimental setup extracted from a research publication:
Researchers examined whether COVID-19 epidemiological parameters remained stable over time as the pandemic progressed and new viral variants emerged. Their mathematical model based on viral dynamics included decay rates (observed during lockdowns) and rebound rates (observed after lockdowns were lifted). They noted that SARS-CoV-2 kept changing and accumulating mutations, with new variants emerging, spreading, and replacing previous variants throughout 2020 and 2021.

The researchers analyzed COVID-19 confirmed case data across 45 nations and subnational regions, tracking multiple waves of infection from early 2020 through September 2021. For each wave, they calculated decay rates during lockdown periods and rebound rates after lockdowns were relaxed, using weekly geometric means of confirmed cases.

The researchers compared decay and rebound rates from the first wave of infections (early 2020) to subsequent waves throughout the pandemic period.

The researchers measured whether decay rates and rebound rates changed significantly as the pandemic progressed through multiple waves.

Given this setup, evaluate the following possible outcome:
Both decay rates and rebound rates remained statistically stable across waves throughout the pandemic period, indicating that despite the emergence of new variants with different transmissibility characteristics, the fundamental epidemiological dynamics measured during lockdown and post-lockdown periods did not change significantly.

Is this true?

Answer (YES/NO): YES